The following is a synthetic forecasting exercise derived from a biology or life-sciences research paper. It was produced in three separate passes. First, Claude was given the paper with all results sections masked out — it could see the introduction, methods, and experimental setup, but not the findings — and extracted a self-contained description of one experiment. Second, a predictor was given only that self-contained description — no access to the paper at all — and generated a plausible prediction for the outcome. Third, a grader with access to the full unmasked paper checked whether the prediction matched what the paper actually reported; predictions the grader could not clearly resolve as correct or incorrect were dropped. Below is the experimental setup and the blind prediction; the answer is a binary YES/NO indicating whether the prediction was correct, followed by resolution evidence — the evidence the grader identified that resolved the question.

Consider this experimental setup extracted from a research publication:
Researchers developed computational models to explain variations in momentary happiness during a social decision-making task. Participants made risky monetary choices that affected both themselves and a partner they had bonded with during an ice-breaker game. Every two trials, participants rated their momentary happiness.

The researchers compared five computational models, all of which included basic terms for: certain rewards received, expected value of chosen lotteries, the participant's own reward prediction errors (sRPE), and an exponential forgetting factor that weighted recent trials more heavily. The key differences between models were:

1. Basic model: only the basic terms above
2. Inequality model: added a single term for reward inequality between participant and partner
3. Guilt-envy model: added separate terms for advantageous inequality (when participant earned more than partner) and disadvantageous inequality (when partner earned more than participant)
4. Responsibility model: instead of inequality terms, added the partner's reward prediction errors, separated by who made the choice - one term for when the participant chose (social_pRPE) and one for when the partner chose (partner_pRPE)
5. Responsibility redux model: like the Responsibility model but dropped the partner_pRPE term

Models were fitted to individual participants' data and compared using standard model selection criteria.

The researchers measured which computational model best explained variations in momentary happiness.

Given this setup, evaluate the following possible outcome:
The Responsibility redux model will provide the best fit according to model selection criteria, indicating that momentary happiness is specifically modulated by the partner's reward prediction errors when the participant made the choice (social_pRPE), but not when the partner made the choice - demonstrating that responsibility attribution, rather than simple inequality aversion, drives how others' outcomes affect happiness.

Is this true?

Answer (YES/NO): NO